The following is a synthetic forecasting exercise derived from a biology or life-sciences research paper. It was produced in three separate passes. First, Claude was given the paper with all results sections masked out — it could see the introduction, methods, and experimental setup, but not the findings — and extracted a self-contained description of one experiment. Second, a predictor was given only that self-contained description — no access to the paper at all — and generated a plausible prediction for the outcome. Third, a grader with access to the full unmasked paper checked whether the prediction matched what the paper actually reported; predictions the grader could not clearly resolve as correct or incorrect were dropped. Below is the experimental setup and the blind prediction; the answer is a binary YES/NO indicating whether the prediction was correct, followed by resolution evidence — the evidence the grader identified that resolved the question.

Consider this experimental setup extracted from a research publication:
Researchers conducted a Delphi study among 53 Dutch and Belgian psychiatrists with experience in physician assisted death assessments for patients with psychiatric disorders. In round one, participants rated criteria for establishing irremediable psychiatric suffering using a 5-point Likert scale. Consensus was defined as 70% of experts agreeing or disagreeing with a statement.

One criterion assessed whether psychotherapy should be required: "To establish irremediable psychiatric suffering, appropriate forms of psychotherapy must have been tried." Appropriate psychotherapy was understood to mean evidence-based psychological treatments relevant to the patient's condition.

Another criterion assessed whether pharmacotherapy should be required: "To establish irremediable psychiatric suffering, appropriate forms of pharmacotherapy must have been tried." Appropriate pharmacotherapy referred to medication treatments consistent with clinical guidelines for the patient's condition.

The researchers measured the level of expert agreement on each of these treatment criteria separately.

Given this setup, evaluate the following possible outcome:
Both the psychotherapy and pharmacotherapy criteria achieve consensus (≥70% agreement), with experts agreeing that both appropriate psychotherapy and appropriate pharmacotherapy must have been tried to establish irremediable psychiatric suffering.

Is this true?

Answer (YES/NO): YES